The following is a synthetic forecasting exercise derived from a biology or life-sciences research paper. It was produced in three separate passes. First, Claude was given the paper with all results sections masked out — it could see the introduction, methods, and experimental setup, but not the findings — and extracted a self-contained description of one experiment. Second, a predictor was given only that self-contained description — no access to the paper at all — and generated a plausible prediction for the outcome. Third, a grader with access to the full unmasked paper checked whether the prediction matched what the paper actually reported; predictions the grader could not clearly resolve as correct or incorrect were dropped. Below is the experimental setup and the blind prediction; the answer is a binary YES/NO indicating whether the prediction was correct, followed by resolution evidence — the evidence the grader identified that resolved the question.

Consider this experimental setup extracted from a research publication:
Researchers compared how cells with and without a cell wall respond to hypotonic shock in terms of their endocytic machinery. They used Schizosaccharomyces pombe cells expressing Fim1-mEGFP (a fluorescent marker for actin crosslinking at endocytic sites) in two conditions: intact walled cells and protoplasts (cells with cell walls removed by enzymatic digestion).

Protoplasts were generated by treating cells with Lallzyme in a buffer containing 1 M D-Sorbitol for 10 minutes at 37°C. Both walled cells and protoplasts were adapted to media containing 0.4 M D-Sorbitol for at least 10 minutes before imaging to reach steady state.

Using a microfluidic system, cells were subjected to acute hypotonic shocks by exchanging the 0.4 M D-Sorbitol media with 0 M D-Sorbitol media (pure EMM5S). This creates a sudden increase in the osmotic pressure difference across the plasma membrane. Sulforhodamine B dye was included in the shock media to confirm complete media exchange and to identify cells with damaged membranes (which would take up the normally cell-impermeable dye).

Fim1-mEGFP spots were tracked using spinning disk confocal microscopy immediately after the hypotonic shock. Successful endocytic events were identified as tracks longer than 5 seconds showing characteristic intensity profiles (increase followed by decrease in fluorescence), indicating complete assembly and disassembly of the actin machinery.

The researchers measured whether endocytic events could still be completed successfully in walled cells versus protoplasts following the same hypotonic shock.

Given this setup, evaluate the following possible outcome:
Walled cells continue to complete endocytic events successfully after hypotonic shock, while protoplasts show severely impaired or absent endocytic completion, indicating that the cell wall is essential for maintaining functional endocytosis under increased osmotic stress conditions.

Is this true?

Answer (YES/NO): NO